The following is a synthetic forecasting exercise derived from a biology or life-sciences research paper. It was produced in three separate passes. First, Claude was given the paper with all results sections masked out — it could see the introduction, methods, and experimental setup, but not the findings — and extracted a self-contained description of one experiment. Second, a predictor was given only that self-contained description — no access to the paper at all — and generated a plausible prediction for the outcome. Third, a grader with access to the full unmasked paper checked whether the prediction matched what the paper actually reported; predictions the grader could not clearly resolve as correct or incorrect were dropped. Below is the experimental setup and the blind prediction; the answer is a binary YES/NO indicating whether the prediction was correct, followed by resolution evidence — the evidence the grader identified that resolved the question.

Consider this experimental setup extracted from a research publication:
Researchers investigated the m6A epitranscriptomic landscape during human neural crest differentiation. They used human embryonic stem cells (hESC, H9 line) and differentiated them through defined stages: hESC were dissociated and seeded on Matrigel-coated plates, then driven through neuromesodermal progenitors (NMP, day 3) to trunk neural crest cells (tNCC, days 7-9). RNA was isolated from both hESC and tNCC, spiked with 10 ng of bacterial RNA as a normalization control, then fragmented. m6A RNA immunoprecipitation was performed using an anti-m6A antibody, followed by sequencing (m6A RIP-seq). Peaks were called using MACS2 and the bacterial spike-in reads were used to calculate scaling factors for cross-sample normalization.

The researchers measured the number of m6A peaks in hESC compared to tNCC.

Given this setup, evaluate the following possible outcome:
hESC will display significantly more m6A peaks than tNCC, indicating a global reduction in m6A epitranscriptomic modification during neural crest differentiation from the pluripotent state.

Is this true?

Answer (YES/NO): NO